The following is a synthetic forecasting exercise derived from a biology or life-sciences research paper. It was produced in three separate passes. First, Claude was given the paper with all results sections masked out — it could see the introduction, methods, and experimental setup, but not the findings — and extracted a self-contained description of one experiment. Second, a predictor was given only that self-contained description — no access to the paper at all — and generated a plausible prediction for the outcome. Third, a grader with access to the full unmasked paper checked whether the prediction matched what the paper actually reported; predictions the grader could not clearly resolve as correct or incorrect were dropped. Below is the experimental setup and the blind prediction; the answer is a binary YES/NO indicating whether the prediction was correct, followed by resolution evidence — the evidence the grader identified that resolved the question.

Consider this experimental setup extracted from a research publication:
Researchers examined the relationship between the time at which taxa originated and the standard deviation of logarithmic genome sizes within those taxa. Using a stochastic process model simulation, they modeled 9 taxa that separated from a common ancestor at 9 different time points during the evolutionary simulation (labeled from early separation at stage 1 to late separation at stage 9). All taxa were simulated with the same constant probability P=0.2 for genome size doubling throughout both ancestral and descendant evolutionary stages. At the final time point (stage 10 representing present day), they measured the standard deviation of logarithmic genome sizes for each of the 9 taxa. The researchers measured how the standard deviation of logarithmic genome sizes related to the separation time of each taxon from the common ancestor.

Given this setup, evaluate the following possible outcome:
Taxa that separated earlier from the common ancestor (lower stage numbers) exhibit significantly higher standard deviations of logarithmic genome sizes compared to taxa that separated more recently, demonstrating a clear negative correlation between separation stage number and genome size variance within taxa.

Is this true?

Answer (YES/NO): YES